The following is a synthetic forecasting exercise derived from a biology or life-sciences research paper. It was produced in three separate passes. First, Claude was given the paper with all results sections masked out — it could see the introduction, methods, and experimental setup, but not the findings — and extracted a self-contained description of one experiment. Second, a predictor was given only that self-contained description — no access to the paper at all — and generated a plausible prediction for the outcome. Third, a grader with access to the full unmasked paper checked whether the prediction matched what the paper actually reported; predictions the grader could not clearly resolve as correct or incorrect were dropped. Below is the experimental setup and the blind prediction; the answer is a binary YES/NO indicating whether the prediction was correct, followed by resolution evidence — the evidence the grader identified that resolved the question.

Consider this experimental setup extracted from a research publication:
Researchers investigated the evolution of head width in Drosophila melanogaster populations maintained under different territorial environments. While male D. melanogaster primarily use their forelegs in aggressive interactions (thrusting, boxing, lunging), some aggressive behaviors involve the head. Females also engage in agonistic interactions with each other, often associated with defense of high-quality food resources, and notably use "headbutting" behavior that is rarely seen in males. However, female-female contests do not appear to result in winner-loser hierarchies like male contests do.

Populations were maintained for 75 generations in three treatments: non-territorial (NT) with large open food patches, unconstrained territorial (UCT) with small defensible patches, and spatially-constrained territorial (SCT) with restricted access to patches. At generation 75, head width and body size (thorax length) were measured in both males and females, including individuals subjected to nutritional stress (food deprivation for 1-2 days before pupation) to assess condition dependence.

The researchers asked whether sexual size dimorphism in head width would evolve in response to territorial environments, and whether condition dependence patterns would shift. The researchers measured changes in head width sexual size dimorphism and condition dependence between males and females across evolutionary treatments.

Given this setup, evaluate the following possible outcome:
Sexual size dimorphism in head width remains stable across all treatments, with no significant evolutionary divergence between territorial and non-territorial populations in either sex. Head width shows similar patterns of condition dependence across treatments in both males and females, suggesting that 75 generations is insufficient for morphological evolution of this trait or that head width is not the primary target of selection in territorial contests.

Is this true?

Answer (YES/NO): NO